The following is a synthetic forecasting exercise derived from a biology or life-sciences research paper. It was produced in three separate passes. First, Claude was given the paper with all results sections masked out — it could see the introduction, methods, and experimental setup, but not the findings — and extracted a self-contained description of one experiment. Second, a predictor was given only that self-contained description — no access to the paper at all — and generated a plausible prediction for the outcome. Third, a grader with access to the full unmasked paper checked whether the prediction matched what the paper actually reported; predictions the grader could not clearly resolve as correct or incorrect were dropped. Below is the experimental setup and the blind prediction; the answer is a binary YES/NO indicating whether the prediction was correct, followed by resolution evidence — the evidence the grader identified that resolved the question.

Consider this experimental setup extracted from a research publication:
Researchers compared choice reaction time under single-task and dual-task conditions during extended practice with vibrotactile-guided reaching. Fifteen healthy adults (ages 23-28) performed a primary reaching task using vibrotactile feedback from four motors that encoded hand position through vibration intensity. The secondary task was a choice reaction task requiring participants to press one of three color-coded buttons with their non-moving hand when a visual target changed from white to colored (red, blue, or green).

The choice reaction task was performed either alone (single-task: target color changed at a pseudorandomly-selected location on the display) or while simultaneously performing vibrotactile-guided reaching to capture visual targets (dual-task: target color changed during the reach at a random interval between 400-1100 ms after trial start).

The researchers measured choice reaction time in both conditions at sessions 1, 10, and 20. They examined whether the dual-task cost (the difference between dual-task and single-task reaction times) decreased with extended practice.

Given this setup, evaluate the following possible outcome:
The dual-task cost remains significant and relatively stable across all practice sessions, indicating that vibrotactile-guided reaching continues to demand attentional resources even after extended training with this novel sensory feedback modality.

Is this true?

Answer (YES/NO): YES